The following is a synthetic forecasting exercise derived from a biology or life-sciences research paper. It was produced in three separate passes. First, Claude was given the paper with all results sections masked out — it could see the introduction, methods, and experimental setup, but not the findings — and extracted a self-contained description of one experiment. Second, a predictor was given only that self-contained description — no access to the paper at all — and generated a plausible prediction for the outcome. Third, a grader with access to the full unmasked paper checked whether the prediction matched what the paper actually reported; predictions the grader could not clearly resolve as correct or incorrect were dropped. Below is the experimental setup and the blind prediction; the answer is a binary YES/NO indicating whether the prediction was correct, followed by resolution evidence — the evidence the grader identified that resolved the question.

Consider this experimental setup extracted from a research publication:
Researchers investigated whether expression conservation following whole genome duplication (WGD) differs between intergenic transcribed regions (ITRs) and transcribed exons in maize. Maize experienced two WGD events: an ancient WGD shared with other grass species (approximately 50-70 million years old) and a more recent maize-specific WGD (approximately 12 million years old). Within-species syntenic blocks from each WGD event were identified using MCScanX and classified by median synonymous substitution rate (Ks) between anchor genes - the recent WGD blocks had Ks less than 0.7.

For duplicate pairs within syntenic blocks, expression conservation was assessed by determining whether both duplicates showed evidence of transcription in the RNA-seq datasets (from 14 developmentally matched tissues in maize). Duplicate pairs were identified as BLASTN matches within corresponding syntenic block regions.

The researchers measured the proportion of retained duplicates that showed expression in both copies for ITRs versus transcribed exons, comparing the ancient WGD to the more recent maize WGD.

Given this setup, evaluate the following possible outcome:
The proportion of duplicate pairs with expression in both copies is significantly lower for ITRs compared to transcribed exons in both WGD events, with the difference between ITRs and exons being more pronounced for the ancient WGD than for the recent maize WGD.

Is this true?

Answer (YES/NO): YES